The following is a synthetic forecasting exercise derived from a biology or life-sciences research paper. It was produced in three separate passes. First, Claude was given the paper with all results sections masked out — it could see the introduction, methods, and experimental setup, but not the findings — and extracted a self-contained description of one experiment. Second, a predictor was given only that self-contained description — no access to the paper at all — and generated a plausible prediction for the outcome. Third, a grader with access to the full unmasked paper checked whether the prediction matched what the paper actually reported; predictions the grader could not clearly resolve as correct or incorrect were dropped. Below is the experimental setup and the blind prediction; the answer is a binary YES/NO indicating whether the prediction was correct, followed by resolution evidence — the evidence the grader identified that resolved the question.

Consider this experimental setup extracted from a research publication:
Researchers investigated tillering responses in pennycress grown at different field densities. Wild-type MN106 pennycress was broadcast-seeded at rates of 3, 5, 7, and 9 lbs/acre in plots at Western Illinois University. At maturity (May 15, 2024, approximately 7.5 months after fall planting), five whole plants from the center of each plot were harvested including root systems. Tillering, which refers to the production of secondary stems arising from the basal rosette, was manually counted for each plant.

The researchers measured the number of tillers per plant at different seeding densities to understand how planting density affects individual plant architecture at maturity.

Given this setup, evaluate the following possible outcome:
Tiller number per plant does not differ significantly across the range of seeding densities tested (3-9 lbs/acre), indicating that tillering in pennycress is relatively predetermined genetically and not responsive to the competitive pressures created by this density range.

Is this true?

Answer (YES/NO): NO